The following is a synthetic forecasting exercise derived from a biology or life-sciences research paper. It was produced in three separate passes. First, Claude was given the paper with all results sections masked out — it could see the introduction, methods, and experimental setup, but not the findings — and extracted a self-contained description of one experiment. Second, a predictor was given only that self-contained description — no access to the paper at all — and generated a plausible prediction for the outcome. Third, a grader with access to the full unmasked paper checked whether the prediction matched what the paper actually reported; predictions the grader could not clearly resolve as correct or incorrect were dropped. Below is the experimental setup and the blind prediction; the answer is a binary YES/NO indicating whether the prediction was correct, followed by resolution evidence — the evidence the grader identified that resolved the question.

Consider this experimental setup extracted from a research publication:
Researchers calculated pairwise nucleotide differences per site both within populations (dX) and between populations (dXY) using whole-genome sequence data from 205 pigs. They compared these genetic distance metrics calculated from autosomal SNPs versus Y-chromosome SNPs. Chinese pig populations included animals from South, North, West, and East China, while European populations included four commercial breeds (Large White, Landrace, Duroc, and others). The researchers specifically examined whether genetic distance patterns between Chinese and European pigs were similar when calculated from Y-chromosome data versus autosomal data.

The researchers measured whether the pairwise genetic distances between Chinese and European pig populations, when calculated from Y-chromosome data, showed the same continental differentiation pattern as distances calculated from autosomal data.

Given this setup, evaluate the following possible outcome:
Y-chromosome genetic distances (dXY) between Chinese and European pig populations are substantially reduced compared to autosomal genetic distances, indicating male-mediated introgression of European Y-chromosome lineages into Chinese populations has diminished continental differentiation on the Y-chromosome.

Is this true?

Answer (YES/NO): YES